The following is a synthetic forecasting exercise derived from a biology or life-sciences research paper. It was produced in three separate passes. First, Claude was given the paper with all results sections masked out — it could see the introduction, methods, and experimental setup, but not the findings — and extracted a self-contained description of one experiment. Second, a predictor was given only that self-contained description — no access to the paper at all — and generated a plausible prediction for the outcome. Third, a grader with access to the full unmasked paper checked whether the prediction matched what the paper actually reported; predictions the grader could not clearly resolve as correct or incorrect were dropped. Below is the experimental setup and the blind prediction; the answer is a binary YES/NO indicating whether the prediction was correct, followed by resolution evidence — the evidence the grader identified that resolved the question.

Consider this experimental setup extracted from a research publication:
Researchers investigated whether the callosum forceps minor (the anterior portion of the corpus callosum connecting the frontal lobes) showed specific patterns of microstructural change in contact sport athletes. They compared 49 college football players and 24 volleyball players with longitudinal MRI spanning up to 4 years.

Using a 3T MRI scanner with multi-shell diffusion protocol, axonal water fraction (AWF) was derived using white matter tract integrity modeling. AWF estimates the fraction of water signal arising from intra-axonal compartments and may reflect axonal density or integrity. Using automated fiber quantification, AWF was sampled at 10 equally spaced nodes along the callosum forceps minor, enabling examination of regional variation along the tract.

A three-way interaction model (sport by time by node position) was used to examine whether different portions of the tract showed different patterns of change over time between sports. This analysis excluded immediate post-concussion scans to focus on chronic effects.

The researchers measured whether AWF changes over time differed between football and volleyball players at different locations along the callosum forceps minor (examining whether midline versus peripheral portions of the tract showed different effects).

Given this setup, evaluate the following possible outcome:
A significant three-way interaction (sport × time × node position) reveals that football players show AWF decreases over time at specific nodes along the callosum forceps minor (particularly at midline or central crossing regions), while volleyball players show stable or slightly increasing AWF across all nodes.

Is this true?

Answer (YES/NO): NO